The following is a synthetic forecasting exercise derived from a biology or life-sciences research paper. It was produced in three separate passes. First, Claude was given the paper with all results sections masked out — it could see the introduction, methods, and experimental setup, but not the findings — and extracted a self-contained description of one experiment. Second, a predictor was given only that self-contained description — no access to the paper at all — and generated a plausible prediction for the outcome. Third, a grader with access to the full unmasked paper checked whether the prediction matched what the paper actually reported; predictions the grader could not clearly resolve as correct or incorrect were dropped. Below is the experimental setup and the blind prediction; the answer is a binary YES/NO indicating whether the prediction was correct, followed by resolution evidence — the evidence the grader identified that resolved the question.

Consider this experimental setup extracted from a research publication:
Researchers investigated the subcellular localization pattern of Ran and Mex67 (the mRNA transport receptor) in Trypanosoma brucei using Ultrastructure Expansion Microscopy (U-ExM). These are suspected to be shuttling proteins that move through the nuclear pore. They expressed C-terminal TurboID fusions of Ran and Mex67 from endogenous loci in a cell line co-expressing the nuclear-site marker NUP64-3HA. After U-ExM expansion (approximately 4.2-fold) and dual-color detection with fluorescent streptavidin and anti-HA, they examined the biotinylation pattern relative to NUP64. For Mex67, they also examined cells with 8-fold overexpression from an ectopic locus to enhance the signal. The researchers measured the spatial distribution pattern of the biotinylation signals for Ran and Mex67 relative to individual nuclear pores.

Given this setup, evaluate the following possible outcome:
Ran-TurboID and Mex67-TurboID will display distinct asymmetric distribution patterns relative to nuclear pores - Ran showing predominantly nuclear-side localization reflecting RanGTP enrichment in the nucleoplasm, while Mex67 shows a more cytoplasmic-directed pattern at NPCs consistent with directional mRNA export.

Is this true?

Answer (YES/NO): NO